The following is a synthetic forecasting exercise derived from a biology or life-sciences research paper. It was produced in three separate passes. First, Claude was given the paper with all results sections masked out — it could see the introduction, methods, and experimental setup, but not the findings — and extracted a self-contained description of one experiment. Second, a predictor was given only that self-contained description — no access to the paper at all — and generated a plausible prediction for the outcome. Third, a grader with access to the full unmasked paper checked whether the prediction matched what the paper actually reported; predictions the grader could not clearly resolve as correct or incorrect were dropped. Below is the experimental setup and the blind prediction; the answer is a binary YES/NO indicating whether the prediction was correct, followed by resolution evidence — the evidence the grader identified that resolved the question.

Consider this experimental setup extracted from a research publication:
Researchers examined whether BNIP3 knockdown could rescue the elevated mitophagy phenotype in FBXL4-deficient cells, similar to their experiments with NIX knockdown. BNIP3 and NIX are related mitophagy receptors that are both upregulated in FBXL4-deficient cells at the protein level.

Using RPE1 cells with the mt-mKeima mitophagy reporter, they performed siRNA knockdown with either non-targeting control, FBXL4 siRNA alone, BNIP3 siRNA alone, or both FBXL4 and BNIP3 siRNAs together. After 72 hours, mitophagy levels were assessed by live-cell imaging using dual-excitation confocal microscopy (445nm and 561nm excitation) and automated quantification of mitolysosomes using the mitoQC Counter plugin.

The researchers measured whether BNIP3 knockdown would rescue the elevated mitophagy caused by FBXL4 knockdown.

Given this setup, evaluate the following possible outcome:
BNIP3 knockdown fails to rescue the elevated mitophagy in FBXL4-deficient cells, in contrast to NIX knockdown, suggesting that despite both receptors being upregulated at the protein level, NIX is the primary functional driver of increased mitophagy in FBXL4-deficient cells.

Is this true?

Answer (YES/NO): YES